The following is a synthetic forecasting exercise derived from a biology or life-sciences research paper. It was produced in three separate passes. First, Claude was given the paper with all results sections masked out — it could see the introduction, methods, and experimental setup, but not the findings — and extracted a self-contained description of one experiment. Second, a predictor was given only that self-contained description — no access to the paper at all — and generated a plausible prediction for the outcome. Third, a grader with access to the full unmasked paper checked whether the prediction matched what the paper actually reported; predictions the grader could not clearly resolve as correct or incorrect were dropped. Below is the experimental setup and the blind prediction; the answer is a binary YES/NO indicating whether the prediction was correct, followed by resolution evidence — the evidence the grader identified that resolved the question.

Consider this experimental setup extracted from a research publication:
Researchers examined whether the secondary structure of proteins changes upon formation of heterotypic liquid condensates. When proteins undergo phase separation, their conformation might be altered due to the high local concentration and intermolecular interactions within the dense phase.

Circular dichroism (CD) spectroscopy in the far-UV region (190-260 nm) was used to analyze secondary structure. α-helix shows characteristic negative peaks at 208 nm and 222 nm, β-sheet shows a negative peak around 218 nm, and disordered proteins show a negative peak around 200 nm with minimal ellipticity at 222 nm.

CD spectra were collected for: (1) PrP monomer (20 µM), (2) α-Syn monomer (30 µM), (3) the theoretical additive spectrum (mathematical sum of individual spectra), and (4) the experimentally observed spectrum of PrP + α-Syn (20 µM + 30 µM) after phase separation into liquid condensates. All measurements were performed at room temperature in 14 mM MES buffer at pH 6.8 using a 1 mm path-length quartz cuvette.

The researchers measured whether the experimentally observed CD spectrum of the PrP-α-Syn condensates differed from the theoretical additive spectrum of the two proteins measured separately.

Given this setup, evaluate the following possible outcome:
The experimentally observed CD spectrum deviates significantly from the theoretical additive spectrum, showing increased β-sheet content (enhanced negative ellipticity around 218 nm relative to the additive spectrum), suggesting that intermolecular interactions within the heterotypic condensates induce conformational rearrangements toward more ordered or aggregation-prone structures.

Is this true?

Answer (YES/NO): NO